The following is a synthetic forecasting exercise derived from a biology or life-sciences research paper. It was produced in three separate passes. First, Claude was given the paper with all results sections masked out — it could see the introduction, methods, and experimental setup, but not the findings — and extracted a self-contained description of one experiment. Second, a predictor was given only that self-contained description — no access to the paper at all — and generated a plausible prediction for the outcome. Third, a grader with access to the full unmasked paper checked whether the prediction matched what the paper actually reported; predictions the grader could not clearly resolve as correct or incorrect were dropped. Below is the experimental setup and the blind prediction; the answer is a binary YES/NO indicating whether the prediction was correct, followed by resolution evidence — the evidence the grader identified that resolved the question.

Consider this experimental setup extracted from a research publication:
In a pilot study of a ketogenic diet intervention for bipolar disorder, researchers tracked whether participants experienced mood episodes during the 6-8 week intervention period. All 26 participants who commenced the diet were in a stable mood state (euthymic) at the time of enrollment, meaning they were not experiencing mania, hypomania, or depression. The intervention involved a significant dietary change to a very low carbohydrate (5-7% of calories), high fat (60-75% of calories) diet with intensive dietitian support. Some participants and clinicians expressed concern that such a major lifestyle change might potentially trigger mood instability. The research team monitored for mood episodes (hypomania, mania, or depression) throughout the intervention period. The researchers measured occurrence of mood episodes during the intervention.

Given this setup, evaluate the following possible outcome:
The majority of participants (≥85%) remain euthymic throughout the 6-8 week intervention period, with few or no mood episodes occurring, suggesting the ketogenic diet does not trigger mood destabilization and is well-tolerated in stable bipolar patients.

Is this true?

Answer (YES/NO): YES